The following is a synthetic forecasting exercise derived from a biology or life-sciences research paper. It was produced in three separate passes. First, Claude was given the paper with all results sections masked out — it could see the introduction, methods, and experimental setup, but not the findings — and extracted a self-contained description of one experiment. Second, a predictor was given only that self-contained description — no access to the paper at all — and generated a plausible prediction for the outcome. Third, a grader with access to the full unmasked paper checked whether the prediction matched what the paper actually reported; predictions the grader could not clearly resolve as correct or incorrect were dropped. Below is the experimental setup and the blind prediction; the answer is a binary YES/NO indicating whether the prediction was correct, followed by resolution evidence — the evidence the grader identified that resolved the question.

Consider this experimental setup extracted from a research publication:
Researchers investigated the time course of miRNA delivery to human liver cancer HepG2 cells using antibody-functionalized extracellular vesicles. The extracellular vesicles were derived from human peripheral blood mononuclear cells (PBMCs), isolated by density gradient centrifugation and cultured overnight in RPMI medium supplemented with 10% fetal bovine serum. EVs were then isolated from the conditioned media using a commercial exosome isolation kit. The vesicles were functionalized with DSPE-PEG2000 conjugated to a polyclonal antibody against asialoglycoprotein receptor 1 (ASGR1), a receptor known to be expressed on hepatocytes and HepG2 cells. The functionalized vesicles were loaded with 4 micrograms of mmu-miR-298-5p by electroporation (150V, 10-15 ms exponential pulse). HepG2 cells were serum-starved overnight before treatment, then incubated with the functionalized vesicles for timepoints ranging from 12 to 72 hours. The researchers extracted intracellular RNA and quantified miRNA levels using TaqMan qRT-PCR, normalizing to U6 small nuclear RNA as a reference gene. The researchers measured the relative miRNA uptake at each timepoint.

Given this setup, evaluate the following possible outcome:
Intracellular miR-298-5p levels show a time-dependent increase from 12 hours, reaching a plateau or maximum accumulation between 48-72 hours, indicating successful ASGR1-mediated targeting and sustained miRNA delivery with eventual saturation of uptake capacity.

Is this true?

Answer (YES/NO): NO